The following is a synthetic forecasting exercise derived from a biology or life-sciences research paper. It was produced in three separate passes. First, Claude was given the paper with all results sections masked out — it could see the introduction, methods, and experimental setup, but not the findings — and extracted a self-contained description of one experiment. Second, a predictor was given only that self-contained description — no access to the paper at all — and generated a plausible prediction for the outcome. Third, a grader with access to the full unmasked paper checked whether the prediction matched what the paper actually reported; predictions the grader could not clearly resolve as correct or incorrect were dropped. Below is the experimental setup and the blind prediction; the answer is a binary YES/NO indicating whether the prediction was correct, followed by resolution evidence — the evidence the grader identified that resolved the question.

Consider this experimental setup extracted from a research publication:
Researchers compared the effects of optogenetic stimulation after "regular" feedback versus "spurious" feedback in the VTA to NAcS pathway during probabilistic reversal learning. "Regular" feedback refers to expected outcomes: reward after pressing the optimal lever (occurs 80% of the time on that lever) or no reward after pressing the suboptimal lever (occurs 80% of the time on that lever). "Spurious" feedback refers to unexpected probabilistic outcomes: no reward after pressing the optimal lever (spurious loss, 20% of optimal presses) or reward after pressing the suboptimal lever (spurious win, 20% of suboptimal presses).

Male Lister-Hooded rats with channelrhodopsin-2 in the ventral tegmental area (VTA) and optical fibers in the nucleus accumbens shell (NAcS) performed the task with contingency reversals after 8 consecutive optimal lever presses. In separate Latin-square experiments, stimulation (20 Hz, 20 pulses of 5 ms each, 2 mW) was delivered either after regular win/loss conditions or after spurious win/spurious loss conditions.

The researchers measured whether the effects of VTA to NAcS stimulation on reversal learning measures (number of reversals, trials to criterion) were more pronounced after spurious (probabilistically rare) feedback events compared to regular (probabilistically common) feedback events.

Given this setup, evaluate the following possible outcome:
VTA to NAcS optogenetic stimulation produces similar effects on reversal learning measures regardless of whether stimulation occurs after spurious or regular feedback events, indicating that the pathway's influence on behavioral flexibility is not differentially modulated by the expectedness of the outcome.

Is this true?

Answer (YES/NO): NO